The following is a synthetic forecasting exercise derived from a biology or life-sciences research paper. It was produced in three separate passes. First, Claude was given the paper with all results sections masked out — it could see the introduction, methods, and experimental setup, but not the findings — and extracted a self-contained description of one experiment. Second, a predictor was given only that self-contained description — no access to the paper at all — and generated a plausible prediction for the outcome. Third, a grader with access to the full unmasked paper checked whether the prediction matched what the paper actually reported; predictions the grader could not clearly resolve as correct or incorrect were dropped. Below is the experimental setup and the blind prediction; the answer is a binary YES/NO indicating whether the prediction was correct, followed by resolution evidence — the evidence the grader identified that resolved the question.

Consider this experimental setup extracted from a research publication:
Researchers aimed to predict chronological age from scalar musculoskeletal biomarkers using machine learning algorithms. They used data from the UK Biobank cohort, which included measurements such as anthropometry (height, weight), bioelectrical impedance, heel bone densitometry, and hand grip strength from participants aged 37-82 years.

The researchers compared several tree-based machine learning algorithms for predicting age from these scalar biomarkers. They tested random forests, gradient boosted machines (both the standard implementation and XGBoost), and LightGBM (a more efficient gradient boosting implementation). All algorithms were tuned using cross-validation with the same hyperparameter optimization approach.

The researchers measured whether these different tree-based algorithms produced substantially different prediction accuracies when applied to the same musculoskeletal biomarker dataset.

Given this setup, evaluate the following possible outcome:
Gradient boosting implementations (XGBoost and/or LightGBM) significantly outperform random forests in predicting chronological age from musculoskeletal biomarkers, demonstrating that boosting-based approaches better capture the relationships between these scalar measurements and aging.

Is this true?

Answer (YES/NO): NO